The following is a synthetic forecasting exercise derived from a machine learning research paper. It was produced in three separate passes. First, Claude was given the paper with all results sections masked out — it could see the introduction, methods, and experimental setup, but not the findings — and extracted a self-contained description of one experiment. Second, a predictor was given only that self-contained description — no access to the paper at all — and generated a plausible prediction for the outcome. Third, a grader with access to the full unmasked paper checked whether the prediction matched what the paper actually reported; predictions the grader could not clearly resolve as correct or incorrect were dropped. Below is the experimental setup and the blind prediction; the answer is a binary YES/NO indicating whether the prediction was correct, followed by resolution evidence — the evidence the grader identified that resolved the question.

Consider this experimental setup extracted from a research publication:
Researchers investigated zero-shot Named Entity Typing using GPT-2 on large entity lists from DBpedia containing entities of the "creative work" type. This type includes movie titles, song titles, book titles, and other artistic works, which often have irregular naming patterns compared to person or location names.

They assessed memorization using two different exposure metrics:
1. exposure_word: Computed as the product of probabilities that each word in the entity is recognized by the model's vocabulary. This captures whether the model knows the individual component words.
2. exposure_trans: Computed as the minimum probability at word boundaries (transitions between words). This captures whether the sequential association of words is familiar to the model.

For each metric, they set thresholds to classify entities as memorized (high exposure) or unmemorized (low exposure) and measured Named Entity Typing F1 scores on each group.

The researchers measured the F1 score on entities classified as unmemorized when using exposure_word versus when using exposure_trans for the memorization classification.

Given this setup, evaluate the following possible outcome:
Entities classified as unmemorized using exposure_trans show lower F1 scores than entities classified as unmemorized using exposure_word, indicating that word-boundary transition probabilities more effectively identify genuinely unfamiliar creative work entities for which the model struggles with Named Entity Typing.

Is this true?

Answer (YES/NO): NO